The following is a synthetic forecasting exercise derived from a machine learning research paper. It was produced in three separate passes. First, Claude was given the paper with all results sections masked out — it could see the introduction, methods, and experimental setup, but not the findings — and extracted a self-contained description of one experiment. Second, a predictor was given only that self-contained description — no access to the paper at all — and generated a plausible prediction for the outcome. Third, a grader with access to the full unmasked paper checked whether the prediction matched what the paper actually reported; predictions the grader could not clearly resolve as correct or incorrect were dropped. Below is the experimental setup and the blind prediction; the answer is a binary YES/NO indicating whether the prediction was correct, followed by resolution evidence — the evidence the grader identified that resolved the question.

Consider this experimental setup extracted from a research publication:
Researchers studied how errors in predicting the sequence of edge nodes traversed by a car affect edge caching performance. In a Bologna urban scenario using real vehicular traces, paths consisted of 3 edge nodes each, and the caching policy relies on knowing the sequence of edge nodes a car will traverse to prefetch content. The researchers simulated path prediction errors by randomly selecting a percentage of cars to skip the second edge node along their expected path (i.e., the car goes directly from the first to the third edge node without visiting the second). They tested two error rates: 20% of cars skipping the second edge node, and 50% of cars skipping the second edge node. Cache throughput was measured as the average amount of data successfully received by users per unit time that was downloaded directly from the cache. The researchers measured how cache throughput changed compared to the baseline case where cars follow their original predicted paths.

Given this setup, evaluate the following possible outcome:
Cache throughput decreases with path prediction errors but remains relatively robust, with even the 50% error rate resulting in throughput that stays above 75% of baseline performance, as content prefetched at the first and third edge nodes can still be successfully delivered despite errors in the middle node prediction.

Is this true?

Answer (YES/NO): YES